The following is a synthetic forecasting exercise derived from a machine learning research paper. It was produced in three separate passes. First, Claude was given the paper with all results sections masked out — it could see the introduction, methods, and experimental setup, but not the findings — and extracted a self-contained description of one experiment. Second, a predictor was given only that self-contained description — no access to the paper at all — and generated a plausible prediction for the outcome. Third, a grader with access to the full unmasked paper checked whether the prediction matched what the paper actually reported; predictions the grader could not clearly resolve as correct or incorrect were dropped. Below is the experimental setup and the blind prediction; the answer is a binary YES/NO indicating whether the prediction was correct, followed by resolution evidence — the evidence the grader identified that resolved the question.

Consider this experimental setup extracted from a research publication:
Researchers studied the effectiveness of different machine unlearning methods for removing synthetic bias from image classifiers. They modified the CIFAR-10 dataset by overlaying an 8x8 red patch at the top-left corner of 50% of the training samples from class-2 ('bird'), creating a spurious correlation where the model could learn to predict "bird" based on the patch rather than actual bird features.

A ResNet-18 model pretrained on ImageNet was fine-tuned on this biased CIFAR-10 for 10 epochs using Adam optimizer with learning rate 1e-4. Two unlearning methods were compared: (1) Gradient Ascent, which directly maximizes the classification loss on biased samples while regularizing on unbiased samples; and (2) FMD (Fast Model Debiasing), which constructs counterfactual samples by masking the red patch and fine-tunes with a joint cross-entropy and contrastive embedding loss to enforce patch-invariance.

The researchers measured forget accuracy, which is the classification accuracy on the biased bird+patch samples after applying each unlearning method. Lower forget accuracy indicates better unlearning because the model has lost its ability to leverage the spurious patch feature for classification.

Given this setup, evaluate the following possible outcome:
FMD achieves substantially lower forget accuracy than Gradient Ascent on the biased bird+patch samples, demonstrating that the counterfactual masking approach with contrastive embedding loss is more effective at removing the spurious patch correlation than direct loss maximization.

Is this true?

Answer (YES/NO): NO